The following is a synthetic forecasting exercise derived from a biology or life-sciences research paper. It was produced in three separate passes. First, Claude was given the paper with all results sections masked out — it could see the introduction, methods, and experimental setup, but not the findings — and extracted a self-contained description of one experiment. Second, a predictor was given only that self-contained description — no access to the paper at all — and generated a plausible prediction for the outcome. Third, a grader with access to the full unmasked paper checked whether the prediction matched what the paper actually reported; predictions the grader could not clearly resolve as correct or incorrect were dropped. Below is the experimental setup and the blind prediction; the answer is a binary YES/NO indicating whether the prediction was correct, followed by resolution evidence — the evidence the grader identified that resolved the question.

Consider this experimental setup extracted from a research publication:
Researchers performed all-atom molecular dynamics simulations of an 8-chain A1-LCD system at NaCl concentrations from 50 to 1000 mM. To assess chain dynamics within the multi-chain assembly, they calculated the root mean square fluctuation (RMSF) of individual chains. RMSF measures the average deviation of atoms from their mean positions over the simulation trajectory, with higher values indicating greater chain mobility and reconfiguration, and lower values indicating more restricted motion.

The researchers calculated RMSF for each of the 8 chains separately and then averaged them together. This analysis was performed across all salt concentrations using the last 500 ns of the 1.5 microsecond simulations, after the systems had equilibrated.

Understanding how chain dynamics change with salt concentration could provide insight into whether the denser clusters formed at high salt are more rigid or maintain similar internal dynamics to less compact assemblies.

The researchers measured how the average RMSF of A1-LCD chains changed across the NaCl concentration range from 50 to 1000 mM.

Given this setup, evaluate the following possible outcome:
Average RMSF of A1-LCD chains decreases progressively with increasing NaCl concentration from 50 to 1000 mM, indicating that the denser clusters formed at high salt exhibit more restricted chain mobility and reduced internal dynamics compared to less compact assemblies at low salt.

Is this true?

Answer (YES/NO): YES